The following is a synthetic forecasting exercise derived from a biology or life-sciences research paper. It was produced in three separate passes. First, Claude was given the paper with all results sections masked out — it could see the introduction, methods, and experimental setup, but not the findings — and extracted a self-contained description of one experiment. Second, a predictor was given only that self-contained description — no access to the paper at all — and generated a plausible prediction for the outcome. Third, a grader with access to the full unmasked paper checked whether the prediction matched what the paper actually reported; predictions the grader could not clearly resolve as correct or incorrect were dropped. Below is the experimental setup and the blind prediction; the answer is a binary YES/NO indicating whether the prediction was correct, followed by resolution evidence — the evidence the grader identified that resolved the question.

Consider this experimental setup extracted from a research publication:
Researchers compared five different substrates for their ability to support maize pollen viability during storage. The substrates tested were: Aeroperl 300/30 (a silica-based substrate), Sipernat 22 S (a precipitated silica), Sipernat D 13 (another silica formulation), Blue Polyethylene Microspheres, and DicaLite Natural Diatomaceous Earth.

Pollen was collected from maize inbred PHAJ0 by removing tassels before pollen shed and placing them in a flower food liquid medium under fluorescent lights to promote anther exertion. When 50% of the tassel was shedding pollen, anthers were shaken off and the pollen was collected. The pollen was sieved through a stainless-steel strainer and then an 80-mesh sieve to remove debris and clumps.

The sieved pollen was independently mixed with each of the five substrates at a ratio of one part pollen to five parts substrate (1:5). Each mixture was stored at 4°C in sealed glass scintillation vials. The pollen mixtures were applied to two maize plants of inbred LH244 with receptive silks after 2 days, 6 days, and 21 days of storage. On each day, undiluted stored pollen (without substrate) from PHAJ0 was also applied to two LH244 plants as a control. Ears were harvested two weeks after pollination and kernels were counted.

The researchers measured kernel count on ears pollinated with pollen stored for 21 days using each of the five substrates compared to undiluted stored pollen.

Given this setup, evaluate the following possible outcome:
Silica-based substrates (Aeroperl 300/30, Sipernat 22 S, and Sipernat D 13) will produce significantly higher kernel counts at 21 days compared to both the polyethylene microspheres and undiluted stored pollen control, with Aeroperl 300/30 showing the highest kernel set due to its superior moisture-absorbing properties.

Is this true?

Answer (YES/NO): NO